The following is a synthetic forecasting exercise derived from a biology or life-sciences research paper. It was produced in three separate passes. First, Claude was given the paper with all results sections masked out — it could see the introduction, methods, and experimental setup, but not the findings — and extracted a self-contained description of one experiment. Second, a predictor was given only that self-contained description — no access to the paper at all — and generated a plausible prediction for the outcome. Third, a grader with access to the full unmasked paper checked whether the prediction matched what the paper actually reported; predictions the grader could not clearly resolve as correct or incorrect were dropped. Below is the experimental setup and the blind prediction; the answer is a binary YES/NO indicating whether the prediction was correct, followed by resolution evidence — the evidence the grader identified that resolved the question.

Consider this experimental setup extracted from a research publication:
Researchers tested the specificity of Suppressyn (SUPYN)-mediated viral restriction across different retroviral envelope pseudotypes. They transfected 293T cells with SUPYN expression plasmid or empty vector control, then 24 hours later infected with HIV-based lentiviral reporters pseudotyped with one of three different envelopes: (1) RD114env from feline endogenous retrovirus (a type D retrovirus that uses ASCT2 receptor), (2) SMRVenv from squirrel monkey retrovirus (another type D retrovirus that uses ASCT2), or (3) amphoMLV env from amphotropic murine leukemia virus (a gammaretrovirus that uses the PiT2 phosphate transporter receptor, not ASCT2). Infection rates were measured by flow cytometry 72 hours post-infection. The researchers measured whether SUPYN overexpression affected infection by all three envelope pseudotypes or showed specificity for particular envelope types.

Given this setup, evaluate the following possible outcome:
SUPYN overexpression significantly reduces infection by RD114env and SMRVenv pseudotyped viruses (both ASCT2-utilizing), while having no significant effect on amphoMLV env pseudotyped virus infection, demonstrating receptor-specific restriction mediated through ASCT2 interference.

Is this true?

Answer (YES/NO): YES